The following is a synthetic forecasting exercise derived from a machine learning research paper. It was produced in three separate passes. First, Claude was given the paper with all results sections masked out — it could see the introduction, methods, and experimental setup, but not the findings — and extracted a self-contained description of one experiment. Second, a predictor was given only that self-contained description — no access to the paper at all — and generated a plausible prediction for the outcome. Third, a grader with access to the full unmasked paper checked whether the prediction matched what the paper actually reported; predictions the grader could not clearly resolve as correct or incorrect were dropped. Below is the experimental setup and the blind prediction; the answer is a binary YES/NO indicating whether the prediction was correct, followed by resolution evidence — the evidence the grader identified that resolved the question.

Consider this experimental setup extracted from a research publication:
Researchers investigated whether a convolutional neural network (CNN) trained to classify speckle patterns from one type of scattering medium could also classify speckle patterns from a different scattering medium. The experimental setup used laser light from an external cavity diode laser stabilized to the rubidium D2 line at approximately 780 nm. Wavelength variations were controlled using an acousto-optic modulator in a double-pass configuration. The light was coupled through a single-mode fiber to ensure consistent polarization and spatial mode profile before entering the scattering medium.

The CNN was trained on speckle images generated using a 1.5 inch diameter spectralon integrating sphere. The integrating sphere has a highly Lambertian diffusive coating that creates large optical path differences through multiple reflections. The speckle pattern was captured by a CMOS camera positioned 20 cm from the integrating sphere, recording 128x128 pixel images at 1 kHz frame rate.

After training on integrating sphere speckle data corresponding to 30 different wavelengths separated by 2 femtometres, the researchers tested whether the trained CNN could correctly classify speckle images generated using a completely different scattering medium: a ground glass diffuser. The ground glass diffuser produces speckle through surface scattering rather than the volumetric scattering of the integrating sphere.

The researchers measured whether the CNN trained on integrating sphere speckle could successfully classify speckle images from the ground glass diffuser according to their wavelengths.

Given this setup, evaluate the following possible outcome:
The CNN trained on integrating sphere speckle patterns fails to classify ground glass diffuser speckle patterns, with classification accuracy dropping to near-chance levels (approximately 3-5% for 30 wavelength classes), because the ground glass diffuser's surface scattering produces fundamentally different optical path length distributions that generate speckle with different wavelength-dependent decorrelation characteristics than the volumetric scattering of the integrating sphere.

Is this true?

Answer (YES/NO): NO